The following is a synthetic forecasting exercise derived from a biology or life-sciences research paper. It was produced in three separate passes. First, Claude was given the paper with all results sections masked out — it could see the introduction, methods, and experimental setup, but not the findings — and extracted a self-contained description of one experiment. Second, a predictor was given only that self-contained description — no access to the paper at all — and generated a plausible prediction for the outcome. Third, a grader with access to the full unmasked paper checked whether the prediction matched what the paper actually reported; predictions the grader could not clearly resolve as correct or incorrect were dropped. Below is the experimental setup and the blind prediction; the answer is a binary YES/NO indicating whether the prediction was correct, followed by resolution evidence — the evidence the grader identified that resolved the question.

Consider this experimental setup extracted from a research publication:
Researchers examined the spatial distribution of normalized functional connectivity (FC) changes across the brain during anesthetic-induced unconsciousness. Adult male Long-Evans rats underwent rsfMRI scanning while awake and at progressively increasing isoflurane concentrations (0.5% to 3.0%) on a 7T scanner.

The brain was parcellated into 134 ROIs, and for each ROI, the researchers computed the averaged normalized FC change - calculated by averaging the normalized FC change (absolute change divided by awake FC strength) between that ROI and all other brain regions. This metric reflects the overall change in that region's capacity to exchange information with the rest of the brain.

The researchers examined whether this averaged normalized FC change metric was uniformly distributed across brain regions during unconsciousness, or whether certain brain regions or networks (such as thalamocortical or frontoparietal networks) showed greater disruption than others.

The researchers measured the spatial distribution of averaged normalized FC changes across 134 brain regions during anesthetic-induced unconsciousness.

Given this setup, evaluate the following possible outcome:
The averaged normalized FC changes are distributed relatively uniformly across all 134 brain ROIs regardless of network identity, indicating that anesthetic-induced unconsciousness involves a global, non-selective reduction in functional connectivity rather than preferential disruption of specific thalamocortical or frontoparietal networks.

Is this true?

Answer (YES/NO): YES